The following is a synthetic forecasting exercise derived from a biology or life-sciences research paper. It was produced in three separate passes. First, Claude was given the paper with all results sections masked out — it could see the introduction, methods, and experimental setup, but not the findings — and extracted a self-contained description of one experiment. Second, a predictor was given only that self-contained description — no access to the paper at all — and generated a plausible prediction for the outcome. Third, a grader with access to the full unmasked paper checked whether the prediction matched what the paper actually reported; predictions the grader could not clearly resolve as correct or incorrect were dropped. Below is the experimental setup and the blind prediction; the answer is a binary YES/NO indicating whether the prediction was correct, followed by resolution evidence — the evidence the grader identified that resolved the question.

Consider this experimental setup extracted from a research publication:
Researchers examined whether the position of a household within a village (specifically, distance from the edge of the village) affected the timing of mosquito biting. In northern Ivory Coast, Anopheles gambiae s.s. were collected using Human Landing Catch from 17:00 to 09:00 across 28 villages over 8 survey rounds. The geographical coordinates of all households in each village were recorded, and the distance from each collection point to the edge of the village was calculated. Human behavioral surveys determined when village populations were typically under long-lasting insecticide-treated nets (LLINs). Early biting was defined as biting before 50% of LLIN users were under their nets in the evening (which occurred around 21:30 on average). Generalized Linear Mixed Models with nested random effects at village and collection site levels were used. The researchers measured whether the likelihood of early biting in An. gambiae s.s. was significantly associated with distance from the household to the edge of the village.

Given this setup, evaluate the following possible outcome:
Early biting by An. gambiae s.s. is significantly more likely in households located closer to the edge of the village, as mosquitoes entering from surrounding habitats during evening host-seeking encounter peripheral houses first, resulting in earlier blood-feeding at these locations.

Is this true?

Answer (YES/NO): YES